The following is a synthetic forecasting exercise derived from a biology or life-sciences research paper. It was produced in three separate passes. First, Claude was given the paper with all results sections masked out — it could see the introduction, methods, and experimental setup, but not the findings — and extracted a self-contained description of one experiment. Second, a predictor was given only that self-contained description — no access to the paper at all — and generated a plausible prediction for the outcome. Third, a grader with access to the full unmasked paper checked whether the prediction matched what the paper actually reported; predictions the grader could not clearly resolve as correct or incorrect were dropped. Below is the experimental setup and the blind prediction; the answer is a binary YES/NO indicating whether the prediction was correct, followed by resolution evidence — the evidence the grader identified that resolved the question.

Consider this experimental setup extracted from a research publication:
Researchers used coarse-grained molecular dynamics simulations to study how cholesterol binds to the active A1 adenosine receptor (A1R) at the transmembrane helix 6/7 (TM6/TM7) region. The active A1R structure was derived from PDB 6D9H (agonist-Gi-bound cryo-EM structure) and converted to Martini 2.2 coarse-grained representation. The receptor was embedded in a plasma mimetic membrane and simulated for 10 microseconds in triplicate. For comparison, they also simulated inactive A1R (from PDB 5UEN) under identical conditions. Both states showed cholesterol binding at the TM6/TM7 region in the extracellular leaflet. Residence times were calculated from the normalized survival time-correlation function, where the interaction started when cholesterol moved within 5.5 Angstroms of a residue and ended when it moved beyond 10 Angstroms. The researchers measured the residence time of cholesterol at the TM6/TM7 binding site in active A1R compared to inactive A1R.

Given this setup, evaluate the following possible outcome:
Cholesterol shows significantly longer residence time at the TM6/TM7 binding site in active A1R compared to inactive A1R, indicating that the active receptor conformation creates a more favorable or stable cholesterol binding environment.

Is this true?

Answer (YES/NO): YES